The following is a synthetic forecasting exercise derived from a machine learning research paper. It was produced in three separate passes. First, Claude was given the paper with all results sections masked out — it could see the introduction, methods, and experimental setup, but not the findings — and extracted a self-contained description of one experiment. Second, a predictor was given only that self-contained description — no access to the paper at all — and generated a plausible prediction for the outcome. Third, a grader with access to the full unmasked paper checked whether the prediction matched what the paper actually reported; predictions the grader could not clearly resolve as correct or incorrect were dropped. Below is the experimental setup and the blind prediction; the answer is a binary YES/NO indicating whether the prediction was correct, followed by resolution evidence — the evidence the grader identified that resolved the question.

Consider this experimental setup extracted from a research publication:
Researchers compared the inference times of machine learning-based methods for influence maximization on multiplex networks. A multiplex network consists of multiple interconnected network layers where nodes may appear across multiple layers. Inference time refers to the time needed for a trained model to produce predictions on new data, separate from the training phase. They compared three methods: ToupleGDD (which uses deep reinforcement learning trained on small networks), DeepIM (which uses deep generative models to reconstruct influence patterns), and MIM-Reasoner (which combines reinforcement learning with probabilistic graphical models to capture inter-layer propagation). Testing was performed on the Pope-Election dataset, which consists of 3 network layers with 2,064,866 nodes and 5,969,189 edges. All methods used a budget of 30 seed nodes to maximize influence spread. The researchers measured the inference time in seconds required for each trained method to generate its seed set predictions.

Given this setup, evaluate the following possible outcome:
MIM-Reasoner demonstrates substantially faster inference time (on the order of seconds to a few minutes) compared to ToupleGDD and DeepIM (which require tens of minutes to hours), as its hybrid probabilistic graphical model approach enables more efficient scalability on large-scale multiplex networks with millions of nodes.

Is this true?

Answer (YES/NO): NO